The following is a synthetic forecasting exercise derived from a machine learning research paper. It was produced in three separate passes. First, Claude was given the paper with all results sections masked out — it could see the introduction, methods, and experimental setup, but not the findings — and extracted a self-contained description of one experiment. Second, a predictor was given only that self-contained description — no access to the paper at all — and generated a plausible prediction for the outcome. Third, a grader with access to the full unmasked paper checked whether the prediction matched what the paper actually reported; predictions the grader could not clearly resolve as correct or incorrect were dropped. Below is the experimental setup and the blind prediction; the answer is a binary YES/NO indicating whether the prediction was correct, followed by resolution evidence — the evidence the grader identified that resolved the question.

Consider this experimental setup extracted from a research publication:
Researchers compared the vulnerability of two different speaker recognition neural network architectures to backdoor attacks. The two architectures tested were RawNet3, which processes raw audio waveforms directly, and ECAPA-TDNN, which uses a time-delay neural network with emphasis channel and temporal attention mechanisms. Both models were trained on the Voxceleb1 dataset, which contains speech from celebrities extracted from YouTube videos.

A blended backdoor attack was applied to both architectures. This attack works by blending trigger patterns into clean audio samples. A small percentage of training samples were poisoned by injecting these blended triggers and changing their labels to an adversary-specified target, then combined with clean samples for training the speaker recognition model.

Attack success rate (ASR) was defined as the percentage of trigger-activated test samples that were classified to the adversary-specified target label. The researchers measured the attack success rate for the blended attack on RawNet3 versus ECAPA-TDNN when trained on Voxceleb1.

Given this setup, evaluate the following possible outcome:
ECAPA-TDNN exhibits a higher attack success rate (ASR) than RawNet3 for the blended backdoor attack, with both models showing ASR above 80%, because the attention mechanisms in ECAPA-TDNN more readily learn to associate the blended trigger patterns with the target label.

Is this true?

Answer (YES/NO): NO